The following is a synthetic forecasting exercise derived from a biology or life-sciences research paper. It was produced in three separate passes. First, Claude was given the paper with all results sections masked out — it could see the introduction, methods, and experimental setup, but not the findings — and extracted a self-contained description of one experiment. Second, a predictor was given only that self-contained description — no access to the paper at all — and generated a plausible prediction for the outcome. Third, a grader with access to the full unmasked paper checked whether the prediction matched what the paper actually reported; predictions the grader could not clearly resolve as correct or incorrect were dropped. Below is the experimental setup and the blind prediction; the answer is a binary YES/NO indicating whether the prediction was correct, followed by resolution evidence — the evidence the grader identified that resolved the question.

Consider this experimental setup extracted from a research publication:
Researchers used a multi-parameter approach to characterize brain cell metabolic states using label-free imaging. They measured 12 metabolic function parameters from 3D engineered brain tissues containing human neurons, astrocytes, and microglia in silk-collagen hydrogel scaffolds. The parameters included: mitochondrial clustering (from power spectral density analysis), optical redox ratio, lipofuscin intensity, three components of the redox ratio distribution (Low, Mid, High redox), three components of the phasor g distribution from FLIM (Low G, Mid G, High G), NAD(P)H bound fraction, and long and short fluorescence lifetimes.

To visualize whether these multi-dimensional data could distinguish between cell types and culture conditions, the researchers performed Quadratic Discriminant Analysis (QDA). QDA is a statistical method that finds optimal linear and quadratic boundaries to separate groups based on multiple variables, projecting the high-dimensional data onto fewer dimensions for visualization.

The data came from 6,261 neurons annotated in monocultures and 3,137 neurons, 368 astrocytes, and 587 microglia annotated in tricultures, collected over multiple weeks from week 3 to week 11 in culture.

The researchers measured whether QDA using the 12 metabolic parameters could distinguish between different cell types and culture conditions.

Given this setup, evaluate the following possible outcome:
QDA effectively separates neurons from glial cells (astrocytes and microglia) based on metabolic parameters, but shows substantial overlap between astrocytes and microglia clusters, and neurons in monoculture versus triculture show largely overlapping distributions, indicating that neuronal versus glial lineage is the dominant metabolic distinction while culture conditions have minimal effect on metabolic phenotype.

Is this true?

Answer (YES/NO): NO